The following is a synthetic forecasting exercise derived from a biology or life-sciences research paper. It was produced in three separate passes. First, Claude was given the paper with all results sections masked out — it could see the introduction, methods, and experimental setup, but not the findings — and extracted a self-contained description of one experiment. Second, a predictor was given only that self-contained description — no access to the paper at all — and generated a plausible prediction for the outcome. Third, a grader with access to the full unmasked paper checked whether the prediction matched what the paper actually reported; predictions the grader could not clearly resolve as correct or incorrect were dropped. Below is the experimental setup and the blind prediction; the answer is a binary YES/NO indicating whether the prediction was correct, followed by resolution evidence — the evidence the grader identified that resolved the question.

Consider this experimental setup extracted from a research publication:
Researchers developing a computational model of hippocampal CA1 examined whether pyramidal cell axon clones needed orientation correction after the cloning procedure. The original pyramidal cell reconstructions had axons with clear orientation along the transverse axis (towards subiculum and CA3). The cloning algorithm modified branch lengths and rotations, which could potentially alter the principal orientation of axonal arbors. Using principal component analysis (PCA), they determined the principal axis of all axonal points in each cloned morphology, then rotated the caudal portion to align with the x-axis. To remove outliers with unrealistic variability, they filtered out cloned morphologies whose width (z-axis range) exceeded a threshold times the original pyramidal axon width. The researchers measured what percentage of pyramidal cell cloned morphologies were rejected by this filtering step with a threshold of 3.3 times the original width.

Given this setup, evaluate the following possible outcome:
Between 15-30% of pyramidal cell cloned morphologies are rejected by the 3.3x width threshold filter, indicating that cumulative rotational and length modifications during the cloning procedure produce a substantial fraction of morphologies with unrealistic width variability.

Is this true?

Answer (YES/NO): NO